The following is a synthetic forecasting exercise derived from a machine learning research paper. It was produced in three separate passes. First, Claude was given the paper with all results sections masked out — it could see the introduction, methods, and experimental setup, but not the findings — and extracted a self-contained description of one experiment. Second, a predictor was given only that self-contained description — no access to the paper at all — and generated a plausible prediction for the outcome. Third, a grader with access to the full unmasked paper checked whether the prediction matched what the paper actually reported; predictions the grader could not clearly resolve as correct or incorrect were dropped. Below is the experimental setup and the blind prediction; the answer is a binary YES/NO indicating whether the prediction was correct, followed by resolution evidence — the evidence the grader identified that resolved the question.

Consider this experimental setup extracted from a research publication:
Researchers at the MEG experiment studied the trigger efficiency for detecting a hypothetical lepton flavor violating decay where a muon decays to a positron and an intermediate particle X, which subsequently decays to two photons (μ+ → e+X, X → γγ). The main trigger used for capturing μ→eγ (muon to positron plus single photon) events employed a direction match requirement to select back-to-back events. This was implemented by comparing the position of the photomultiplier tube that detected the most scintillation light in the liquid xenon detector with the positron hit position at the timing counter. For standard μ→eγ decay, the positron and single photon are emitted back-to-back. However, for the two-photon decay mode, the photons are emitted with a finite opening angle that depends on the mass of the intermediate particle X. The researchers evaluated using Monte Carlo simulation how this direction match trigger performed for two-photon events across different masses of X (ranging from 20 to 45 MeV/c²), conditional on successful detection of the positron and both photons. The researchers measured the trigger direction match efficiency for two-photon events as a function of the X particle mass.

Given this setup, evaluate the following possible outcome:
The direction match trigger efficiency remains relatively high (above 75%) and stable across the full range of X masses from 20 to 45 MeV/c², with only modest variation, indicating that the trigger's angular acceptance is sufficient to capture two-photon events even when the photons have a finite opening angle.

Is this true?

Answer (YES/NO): NO